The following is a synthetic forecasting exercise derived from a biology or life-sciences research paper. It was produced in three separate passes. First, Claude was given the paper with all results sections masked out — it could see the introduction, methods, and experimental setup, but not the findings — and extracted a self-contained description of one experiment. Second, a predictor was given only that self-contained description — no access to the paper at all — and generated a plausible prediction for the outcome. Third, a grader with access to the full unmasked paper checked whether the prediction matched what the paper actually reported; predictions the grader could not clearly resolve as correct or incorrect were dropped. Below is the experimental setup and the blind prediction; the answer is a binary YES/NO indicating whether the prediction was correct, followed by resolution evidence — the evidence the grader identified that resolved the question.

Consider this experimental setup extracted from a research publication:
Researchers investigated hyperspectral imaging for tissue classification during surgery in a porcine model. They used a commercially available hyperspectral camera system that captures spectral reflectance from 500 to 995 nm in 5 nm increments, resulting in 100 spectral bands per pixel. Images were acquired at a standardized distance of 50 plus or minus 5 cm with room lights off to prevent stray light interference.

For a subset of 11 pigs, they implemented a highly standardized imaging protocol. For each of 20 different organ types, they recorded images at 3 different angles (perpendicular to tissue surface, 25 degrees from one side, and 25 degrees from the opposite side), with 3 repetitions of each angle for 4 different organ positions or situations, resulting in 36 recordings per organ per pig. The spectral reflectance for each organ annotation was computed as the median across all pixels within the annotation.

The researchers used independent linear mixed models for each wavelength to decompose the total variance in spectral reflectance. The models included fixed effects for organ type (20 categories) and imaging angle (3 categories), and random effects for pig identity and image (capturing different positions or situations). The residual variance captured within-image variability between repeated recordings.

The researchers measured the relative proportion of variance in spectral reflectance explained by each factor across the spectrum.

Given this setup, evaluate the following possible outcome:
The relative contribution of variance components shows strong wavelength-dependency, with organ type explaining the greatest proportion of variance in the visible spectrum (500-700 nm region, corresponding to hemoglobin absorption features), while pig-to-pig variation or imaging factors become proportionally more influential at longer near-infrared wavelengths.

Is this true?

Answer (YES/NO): NO